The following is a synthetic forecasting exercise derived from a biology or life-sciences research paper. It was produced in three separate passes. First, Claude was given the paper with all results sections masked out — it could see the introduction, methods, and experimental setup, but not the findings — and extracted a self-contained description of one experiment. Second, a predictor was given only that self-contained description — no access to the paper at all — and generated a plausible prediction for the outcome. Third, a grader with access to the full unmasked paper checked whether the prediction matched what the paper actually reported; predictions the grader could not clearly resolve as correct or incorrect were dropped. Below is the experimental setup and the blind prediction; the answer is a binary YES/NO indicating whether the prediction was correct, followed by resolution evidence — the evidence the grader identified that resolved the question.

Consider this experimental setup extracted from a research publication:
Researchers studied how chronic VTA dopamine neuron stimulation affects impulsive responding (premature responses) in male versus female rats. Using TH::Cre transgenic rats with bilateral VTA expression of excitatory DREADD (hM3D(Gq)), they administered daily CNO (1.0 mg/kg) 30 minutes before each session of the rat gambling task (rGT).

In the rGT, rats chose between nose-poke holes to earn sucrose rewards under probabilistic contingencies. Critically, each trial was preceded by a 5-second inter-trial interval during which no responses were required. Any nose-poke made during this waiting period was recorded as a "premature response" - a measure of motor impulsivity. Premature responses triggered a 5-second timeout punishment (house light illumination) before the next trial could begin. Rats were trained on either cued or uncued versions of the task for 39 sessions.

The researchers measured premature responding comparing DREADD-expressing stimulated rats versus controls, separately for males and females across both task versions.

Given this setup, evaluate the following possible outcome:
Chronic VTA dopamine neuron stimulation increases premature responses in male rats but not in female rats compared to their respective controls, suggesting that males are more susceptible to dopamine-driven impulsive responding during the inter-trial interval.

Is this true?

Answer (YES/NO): NO